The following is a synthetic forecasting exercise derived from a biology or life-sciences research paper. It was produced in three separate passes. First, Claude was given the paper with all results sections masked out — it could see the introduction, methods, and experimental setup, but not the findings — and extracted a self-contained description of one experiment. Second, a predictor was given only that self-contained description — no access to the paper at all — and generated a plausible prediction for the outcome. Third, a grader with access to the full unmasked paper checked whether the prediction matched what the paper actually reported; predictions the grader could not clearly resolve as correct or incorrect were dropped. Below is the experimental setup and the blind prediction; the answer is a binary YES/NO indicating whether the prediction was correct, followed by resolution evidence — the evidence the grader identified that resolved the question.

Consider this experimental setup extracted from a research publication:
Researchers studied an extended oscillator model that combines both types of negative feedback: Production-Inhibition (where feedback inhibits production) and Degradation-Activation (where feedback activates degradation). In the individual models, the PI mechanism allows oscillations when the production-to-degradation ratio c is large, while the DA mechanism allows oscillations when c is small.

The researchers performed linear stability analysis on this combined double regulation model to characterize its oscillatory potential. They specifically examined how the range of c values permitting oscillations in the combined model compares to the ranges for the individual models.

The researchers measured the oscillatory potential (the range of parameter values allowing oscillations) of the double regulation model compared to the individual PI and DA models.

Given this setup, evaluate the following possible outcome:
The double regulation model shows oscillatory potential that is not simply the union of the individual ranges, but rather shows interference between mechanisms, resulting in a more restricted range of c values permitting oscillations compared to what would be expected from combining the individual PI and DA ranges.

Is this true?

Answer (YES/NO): NO